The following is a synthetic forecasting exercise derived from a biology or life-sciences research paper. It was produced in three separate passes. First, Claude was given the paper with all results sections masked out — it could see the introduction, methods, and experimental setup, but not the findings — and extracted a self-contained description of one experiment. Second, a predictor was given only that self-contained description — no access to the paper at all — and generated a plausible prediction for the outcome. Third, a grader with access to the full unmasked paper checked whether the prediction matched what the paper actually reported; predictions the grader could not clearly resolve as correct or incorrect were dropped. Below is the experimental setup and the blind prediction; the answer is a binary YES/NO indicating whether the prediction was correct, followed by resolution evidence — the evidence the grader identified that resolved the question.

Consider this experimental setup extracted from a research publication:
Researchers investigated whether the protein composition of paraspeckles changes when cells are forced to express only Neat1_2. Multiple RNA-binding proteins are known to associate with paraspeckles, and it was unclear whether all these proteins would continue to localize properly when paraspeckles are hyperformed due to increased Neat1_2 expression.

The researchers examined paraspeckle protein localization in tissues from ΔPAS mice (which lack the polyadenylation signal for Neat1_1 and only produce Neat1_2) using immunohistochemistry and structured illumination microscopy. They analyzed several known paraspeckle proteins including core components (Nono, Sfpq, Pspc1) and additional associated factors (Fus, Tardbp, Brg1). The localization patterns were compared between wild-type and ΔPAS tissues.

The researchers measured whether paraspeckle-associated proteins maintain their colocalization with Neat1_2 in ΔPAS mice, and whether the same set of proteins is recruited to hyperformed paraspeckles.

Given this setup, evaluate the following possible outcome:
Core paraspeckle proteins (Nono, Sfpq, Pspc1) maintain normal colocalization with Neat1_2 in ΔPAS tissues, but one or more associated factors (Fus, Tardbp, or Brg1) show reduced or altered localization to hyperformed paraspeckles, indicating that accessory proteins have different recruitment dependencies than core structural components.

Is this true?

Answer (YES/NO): NO